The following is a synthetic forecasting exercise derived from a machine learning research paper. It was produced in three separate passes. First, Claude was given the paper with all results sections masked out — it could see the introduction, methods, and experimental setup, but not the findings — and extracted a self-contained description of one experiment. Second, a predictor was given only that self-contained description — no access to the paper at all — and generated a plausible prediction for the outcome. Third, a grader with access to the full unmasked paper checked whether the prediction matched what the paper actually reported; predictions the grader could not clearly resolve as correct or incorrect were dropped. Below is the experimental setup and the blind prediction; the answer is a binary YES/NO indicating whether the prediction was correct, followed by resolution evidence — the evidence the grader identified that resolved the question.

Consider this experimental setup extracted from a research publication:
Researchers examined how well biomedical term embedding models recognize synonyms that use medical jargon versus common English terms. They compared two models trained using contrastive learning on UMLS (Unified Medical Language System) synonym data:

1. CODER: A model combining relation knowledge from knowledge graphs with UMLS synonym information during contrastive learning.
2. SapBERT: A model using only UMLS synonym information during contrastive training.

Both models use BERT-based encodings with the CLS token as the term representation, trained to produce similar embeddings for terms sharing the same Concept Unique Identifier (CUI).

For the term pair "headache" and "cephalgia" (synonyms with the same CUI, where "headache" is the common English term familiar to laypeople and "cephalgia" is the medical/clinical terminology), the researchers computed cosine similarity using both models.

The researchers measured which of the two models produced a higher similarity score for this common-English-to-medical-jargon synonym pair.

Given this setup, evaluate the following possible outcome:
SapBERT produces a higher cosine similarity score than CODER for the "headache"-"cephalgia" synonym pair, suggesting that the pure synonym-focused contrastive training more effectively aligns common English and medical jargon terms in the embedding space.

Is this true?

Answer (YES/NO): NO